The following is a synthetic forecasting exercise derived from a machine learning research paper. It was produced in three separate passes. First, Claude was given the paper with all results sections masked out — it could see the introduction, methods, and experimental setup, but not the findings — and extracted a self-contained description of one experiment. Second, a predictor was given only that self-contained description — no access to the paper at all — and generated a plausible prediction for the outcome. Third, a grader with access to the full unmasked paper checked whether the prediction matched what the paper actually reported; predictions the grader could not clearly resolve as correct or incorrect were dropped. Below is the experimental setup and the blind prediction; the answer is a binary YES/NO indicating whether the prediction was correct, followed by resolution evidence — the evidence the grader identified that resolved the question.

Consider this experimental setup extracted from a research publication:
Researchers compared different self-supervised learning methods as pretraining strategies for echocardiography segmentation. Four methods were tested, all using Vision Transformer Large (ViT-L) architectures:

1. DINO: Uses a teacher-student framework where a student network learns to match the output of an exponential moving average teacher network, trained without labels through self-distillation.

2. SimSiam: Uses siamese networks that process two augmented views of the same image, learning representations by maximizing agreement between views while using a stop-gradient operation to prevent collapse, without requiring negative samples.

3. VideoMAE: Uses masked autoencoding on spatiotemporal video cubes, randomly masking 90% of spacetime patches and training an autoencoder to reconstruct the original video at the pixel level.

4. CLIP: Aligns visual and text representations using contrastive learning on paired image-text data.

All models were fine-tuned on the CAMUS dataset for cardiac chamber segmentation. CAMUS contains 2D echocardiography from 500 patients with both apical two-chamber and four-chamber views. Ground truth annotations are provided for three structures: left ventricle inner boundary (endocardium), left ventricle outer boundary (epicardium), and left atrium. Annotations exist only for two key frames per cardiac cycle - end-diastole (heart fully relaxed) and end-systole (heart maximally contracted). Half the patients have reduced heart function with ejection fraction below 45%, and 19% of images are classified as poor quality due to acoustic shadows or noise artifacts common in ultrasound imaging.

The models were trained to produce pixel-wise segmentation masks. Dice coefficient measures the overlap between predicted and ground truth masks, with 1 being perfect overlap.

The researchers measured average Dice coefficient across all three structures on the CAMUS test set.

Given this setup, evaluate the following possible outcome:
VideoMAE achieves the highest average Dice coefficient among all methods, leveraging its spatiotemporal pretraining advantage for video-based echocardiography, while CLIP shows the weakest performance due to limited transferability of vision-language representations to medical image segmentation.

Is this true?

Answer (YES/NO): YES